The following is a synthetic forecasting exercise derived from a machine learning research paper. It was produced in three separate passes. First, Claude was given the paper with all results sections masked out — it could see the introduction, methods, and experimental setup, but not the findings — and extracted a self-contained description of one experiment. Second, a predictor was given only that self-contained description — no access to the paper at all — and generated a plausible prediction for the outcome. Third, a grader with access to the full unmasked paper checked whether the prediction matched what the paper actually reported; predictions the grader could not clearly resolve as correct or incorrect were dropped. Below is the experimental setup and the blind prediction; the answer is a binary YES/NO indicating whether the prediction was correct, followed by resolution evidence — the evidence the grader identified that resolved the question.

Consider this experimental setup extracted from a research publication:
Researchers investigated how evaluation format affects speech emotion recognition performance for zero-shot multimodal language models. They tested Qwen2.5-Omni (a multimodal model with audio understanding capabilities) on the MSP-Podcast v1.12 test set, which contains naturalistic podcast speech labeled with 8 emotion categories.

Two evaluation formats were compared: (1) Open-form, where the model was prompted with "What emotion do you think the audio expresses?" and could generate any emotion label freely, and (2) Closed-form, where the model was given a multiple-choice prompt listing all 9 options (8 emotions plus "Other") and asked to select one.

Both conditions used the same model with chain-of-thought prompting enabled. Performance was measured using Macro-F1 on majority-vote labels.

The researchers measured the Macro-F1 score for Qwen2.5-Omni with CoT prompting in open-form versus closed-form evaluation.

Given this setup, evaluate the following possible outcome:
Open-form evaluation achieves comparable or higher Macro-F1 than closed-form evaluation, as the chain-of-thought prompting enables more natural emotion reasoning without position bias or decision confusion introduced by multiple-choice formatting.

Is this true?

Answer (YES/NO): NO